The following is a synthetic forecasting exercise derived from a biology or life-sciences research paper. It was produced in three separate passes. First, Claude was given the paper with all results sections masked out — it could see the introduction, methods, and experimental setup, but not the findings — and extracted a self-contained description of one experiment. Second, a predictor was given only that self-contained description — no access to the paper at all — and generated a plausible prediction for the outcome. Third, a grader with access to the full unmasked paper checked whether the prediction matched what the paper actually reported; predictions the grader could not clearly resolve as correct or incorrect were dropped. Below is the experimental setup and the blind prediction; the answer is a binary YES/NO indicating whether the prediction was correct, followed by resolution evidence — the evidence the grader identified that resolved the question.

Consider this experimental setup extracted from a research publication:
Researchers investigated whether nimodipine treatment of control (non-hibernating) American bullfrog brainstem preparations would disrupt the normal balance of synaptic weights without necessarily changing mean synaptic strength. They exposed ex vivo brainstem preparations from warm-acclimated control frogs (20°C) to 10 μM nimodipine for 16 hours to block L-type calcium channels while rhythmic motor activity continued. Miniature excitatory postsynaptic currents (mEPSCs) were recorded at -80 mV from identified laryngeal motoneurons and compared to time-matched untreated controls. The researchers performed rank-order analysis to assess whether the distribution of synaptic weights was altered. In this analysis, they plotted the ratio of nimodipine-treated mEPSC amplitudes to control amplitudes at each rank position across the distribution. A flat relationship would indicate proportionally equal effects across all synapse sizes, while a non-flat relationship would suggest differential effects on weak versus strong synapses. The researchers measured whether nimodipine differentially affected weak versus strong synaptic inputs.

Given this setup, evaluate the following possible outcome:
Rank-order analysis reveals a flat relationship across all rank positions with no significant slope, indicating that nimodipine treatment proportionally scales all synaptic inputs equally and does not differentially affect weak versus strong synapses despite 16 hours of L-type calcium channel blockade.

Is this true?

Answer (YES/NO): NO